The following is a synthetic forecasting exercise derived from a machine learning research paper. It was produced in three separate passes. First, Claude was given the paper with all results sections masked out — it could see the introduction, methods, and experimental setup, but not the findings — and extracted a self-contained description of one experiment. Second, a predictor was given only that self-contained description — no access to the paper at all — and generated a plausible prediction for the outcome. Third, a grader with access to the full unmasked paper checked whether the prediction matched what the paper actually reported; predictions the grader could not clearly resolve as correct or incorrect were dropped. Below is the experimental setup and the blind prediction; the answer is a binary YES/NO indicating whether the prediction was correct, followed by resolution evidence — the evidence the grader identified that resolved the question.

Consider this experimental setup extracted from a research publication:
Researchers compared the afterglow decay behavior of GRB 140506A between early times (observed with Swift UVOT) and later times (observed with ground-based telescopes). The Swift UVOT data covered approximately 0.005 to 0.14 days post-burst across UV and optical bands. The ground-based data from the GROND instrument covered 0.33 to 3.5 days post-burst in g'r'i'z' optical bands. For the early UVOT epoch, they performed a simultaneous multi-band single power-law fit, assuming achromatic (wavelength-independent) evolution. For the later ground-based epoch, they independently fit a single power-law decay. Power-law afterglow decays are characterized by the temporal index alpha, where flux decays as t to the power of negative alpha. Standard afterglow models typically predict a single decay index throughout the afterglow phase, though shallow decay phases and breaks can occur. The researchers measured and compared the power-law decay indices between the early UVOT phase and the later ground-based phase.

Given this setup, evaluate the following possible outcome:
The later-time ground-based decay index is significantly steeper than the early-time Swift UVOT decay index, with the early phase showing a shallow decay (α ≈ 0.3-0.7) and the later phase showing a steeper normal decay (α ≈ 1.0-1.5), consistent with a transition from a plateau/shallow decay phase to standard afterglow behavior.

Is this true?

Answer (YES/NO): NO